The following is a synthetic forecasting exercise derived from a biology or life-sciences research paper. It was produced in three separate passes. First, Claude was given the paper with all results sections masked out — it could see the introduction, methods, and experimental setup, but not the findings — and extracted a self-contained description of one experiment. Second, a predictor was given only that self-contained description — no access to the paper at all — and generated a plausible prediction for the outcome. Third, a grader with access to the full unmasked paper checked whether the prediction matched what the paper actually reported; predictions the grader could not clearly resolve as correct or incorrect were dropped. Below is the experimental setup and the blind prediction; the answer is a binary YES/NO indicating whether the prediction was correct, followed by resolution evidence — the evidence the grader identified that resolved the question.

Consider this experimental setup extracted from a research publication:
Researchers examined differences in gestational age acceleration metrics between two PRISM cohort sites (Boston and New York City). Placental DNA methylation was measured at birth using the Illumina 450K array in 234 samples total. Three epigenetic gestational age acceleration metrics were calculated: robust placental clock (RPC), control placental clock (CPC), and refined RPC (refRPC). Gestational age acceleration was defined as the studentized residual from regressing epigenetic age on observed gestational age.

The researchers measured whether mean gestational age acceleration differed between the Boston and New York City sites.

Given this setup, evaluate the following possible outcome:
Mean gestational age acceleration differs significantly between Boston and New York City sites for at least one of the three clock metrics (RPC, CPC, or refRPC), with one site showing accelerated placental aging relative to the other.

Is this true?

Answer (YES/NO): NO